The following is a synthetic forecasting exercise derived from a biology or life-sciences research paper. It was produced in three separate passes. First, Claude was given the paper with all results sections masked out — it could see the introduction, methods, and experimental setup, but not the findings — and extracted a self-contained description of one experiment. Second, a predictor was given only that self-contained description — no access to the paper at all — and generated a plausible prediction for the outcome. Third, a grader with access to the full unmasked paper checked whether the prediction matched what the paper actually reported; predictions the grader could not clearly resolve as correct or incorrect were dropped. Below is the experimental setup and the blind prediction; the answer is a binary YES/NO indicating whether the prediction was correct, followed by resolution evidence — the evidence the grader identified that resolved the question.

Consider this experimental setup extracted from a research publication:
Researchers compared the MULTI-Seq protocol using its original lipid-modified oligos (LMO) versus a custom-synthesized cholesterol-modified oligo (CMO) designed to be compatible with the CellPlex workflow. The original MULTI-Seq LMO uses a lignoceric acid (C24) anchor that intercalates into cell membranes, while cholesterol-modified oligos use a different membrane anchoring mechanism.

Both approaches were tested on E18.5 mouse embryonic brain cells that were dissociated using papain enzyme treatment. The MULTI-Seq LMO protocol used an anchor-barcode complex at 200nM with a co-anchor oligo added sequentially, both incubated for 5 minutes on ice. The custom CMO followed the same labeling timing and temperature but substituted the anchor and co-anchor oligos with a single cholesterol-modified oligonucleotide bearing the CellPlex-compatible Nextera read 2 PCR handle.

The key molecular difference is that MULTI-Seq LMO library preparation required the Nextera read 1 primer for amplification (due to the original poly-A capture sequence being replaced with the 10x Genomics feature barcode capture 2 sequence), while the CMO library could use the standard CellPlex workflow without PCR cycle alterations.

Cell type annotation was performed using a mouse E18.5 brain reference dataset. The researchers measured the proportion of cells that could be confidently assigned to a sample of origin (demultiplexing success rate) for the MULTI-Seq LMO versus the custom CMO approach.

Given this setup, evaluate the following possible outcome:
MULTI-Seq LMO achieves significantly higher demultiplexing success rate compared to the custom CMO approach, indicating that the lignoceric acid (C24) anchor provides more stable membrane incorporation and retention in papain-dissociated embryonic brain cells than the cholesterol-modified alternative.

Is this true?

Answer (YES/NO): NO